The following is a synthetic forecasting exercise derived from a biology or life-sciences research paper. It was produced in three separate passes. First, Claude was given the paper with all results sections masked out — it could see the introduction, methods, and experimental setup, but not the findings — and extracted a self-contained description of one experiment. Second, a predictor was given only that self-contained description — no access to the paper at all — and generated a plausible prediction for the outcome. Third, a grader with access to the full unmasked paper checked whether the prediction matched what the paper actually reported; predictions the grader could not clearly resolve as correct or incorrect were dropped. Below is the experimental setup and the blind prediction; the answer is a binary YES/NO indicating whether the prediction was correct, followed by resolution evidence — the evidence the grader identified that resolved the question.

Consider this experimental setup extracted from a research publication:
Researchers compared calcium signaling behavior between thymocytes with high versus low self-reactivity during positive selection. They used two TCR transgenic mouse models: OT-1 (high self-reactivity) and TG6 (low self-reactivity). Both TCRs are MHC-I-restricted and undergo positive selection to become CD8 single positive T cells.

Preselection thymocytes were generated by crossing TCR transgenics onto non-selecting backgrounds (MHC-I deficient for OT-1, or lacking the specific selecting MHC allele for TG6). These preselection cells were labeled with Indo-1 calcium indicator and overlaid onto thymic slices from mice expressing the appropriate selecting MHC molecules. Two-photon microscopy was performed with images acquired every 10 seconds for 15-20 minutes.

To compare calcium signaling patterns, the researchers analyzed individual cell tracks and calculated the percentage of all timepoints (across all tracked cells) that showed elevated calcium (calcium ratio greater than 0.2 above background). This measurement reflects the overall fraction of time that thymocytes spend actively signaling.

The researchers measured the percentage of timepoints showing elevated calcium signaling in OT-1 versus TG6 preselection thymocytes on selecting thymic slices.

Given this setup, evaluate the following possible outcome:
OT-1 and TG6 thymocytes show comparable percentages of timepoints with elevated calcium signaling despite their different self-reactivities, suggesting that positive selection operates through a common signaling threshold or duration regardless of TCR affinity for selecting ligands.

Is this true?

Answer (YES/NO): NO